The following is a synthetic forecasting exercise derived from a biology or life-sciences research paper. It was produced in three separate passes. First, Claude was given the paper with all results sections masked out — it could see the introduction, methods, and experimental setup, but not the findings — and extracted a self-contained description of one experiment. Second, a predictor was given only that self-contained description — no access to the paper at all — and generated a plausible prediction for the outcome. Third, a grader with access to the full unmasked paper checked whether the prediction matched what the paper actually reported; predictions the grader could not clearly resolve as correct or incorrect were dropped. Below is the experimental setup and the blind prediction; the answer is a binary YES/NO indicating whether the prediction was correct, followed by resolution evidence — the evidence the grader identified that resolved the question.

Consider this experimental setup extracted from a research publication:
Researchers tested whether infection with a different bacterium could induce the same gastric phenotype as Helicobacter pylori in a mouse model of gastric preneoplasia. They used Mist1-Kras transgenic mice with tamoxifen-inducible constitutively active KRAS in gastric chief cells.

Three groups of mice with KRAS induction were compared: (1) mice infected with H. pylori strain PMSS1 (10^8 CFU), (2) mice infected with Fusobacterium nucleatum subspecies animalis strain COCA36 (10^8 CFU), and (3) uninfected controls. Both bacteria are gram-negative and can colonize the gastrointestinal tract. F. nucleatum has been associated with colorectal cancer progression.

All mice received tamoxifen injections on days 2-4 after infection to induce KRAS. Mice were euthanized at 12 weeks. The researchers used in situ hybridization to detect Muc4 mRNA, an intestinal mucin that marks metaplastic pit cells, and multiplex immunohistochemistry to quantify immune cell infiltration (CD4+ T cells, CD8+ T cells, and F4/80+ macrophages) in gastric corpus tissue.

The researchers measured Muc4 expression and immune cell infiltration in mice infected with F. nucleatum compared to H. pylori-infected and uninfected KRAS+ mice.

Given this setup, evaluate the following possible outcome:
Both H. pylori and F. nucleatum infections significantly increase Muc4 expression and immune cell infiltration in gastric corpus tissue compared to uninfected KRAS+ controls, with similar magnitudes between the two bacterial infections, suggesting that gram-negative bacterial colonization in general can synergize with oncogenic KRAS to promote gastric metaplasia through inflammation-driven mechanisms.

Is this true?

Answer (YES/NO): NO